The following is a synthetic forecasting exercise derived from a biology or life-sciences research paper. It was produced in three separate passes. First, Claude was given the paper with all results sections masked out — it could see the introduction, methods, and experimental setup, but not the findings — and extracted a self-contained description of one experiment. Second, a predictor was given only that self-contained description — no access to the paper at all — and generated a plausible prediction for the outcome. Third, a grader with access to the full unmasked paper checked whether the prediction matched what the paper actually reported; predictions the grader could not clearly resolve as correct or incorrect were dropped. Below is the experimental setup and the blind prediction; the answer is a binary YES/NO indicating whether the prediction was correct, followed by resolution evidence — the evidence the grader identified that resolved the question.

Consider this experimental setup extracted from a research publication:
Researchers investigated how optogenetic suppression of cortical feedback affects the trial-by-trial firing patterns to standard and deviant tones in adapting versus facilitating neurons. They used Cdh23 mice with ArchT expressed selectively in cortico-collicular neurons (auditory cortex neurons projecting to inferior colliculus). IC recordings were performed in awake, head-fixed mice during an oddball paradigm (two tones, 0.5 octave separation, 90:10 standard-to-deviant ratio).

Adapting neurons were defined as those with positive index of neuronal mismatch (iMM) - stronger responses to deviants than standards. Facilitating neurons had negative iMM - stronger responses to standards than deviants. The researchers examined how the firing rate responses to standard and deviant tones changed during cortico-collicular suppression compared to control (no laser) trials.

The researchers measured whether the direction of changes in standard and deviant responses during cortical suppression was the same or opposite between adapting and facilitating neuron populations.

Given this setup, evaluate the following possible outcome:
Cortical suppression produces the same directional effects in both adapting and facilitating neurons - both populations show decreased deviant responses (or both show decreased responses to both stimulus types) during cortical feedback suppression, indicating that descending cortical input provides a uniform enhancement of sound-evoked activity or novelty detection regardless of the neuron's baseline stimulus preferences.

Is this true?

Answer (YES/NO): NO